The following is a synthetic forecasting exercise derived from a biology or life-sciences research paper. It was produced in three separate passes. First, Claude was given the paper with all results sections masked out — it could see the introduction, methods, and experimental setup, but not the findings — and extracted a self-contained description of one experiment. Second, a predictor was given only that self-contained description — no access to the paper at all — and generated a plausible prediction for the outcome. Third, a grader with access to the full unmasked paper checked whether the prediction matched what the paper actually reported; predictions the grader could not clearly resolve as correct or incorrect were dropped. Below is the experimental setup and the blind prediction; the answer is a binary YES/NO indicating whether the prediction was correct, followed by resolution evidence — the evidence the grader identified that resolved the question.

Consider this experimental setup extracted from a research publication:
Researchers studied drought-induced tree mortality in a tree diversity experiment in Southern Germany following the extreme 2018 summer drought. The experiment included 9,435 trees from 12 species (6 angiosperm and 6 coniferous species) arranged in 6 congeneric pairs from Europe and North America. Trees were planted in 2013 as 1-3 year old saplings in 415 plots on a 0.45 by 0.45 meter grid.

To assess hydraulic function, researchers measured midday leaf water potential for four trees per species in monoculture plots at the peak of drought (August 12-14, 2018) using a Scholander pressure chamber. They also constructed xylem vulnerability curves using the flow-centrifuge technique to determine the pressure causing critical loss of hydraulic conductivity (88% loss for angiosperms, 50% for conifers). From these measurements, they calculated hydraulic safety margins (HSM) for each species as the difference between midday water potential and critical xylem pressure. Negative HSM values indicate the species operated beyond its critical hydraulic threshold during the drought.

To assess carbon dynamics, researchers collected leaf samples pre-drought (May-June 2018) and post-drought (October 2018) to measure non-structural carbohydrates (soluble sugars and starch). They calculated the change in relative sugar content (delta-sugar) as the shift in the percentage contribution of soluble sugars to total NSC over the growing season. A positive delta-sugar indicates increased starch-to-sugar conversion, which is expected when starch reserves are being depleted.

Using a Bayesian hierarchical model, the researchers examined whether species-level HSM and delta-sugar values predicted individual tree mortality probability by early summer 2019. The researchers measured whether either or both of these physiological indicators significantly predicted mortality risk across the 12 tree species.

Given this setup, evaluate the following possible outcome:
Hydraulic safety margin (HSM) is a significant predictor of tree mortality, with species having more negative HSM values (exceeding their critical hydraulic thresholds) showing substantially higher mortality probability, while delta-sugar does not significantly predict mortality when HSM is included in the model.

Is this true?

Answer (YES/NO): NO